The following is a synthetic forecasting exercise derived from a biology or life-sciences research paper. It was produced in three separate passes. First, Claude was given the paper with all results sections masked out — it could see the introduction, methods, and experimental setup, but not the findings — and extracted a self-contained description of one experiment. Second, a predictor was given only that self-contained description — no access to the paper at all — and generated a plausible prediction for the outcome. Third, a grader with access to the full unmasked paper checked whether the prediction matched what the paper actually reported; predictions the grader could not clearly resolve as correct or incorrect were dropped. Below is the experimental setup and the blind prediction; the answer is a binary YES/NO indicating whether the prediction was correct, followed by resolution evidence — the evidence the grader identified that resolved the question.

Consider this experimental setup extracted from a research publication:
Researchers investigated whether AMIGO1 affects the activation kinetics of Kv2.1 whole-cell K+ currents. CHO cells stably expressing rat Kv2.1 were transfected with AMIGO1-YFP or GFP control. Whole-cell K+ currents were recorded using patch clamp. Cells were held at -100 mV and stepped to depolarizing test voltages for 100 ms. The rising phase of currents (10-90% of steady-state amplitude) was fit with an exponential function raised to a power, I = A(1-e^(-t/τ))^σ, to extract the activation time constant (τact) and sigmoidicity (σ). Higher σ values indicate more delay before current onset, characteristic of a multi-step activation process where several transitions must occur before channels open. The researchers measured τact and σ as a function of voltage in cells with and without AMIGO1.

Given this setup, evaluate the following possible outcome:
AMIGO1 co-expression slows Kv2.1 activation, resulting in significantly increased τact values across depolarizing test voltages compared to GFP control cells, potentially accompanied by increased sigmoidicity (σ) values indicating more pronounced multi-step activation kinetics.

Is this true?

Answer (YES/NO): NO